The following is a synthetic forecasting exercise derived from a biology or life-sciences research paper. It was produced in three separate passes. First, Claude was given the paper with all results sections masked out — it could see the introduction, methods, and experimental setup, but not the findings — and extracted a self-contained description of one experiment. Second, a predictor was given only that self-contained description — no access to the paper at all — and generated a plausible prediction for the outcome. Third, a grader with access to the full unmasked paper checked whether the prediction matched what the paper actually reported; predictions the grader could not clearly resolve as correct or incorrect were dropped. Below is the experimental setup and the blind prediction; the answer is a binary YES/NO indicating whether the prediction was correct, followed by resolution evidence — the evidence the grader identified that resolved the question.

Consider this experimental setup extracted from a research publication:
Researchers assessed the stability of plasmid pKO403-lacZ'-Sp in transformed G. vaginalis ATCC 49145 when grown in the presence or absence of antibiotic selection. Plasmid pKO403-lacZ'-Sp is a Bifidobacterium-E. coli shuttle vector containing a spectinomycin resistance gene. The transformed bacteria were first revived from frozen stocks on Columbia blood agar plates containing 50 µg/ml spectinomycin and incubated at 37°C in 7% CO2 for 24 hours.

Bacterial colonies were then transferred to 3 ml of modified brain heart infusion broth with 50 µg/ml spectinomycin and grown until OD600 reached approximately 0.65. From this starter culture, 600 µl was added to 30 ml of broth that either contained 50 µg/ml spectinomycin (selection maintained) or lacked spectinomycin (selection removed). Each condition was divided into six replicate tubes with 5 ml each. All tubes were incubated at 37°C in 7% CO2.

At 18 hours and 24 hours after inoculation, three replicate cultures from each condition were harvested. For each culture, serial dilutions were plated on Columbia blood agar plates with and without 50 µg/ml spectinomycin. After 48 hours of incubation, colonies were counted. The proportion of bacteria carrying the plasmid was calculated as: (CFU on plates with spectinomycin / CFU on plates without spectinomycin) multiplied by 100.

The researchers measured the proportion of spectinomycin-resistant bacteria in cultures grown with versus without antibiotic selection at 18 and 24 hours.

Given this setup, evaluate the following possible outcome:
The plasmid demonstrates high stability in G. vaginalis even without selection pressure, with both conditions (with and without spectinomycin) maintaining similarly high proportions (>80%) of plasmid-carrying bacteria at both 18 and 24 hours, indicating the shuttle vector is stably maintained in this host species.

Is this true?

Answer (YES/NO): NO